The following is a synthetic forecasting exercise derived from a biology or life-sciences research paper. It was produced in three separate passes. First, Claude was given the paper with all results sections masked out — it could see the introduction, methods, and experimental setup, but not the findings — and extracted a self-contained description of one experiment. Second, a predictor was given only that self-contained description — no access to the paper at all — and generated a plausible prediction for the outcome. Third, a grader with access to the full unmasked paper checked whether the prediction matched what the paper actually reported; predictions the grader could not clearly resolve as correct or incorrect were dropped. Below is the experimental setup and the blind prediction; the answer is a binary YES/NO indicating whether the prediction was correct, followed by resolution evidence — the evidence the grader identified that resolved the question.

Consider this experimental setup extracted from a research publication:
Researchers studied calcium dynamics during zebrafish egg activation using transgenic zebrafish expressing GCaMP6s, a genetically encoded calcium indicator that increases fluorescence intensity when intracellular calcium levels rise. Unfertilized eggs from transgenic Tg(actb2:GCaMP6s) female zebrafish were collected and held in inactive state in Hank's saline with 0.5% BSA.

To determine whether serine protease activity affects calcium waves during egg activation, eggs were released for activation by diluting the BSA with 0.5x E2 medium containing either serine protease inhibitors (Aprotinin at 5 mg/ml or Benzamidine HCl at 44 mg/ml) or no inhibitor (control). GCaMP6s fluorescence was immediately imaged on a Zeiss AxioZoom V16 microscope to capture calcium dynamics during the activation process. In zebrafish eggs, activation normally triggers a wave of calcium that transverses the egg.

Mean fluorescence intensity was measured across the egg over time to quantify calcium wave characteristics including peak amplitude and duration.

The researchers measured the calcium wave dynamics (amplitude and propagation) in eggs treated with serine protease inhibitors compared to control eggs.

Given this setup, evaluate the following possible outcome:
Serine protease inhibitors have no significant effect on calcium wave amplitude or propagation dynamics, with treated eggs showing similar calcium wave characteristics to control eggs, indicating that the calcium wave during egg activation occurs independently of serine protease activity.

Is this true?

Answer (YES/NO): NO